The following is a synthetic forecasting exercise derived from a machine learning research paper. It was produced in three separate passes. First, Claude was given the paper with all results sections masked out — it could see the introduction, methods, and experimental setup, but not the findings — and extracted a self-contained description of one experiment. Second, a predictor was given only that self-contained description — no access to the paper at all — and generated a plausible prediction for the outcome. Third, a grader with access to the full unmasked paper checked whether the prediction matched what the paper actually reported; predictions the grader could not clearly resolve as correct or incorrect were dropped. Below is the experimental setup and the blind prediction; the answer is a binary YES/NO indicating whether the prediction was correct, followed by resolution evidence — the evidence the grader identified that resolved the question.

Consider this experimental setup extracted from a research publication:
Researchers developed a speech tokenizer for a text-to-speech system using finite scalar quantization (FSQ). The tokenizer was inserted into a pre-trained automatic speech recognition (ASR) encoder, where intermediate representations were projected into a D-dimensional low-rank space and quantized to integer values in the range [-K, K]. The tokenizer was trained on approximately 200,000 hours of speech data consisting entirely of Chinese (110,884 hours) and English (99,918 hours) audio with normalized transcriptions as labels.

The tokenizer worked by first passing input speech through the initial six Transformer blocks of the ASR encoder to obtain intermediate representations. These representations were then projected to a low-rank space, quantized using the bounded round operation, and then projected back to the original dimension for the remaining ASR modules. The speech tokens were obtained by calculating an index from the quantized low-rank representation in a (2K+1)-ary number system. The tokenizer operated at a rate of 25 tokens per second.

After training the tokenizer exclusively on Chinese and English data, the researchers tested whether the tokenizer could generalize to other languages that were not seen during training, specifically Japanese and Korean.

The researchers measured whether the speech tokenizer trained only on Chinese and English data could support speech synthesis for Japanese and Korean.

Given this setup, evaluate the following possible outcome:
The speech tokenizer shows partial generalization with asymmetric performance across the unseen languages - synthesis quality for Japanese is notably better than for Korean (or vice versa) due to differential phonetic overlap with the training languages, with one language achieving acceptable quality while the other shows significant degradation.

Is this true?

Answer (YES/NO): YES